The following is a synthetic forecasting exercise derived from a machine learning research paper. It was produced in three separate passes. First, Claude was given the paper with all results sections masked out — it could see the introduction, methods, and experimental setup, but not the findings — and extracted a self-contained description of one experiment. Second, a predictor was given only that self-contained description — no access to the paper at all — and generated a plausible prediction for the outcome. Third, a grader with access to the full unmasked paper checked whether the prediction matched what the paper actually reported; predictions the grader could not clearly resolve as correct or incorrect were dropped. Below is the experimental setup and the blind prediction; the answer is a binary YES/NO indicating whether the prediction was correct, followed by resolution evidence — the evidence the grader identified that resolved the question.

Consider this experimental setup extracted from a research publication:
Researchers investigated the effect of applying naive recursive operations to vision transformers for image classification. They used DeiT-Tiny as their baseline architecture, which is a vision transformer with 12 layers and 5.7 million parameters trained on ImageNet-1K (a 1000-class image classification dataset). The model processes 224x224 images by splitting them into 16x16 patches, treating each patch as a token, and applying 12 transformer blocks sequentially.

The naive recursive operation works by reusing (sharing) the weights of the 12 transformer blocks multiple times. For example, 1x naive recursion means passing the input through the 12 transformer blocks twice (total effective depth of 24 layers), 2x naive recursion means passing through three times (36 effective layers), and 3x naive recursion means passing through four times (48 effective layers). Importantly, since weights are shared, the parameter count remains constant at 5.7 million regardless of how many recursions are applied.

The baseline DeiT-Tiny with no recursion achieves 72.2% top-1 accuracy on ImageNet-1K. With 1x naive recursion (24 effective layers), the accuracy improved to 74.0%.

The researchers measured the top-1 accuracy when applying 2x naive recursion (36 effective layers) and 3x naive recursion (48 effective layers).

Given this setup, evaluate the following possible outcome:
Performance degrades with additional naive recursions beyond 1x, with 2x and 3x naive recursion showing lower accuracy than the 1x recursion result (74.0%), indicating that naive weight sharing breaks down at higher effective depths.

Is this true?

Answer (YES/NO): NO